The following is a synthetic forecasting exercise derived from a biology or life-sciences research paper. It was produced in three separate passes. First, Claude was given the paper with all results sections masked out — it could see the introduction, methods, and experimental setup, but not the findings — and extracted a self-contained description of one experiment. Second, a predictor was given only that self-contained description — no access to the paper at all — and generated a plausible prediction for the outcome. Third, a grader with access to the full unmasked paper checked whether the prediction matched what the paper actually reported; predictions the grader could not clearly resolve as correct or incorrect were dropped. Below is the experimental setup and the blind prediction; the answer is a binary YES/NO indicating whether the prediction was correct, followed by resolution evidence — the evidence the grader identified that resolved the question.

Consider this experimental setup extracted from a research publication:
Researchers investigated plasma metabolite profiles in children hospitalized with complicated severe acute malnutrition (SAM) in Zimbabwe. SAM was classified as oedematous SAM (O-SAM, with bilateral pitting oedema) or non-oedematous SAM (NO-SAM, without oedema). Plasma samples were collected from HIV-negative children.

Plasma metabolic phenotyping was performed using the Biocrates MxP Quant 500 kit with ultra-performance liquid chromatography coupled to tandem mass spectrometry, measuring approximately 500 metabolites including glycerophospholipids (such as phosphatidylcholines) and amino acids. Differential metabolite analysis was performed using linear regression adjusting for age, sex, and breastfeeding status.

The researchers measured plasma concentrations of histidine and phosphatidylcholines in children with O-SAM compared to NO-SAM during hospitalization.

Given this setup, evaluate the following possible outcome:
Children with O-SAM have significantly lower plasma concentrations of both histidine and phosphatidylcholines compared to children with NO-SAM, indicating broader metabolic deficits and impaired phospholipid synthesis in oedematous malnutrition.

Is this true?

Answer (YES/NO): NO